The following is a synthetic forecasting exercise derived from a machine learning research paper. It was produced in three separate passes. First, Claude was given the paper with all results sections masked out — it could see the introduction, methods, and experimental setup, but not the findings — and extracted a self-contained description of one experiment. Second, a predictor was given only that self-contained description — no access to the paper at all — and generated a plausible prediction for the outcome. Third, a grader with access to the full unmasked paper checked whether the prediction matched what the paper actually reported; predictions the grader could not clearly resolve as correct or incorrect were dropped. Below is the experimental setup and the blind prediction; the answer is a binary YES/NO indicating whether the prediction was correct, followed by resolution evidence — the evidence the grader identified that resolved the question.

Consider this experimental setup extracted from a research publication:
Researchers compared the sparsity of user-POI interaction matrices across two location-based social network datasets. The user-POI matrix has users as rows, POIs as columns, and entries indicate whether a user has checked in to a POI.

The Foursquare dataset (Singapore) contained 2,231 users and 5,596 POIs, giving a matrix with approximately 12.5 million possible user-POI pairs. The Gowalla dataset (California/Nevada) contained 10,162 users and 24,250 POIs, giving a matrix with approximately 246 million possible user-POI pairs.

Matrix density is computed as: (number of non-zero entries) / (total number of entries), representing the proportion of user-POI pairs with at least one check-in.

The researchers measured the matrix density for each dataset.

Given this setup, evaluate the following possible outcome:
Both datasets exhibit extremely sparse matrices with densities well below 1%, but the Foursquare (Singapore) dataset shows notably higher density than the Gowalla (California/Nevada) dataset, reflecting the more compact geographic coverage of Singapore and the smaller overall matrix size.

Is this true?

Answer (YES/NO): YES